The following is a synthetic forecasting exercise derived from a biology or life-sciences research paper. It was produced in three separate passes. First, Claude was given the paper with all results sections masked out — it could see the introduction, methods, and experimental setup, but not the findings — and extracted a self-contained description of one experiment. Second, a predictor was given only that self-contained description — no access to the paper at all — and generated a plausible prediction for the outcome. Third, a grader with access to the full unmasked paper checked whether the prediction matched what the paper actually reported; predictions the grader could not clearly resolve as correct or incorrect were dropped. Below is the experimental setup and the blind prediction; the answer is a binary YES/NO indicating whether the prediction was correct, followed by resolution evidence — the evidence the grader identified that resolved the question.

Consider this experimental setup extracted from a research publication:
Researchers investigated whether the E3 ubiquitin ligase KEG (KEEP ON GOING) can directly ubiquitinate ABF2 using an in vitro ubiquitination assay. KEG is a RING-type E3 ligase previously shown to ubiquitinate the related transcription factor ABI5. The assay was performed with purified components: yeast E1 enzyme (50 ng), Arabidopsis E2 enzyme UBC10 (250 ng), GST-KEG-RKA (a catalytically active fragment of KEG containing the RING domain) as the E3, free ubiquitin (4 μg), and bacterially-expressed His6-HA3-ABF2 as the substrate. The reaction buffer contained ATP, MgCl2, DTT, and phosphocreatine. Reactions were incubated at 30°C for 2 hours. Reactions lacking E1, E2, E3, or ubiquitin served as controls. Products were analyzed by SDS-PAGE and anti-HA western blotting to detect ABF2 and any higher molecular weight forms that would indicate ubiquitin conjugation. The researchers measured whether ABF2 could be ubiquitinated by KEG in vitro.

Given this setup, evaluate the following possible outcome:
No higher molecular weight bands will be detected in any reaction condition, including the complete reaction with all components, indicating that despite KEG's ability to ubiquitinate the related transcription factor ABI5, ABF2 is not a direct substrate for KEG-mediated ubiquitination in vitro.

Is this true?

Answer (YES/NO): NO